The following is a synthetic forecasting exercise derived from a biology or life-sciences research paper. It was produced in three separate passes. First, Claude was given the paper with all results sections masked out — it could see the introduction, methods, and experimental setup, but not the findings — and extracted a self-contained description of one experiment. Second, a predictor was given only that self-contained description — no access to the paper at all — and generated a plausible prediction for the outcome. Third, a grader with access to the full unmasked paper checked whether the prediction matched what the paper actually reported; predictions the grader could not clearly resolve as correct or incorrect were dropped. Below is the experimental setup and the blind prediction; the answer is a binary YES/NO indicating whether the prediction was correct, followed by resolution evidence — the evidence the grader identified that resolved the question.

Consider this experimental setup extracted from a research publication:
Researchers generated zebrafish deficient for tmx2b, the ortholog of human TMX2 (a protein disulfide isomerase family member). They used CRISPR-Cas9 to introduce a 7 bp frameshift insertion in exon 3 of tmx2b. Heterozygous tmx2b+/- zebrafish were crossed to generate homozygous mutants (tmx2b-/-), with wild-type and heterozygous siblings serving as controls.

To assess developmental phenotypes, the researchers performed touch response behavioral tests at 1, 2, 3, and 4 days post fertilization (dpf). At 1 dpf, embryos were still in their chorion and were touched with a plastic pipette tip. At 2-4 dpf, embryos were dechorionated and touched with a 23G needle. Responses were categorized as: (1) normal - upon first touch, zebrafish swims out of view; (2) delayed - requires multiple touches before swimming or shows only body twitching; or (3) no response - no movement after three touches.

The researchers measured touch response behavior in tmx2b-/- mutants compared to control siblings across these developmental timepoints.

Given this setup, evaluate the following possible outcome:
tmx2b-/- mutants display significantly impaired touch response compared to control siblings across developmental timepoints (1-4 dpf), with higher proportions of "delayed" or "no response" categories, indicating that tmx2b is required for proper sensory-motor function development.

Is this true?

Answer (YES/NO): NO